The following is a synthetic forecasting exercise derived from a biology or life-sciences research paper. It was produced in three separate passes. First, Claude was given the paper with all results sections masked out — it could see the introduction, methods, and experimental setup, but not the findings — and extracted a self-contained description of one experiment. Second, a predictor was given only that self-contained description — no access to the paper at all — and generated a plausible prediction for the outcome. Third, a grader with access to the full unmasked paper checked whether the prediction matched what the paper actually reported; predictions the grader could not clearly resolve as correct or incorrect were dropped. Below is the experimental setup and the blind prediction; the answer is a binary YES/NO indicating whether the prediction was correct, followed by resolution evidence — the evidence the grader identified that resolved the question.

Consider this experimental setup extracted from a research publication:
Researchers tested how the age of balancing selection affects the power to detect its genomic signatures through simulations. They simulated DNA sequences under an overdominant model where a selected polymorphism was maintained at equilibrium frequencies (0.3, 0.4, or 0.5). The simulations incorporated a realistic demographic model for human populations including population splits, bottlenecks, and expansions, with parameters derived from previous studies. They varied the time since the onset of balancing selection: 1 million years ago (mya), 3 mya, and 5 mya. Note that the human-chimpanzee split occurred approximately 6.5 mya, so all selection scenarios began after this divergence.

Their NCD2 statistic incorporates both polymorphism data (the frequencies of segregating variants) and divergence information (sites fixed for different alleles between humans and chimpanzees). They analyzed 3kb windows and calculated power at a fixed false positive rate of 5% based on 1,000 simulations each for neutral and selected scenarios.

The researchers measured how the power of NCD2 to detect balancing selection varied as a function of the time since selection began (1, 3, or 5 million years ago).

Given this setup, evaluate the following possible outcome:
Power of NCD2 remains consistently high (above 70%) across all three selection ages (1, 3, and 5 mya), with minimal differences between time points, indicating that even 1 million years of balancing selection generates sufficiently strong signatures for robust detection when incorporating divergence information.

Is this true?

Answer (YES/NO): NO